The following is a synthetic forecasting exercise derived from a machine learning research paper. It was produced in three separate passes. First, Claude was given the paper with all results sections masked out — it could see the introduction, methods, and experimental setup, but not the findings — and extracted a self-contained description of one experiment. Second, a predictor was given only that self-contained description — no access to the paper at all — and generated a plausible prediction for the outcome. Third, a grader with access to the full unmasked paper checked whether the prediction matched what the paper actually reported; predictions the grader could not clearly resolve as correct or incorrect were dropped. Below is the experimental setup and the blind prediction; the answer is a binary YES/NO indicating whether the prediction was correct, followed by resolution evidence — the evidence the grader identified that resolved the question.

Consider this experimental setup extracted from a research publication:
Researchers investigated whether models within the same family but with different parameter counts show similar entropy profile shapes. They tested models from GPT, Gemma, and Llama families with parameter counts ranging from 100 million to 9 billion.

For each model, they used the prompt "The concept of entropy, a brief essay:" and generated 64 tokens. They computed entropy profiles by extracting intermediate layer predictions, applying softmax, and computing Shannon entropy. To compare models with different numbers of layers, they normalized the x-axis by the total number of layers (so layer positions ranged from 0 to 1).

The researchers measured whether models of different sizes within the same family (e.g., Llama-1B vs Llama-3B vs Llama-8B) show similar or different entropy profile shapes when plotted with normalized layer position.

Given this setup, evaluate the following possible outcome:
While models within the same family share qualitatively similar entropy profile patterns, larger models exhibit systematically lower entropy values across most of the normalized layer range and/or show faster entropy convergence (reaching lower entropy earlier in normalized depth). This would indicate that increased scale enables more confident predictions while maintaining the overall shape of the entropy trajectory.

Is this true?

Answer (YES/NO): NO